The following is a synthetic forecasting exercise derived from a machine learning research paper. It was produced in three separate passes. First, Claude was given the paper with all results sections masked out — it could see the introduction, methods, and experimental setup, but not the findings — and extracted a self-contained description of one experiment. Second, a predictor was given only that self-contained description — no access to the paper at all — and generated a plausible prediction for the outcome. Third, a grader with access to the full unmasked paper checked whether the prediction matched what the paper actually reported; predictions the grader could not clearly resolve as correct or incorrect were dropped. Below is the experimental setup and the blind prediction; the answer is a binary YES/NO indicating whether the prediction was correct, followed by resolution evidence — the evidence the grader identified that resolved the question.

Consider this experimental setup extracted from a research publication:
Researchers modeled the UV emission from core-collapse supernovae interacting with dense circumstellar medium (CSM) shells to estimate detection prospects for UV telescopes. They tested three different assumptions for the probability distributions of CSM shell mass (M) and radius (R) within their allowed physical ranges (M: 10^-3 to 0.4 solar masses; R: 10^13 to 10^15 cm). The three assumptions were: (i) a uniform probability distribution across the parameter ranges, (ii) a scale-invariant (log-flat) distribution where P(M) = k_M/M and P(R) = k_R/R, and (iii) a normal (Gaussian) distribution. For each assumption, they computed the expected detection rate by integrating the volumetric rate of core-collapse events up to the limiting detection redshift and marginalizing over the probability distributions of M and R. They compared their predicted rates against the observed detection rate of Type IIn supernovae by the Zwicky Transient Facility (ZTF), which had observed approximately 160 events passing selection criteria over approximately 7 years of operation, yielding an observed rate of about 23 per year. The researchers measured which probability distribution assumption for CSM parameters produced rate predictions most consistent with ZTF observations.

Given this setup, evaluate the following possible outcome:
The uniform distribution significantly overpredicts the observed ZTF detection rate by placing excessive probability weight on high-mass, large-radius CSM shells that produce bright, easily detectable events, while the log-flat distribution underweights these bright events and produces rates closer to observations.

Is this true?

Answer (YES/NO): NO